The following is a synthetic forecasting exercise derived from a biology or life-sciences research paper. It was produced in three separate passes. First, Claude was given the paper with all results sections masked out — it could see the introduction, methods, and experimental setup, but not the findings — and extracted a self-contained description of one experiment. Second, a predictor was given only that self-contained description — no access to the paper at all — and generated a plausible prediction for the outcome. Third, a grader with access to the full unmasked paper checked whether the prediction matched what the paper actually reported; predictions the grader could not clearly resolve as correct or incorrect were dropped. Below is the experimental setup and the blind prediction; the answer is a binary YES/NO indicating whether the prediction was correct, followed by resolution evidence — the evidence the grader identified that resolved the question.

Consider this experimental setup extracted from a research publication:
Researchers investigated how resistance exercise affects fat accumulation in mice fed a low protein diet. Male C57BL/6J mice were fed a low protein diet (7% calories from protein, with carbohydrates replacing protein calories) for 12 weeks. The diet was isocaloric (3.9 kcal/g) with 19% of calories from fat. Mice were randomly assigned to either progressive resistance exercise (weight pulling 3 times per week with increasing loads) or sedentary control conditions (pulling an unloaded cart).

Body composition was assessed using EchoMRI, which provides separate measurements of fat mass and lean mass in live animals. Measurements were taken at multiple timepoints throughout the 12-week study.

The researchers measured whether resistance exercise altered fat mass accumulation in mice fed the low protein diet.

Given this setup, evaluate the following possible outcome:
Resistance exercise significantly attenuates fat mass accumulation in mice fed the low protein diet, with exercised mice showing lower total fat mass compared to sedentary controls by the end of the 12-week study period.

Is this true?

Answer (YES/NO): NO